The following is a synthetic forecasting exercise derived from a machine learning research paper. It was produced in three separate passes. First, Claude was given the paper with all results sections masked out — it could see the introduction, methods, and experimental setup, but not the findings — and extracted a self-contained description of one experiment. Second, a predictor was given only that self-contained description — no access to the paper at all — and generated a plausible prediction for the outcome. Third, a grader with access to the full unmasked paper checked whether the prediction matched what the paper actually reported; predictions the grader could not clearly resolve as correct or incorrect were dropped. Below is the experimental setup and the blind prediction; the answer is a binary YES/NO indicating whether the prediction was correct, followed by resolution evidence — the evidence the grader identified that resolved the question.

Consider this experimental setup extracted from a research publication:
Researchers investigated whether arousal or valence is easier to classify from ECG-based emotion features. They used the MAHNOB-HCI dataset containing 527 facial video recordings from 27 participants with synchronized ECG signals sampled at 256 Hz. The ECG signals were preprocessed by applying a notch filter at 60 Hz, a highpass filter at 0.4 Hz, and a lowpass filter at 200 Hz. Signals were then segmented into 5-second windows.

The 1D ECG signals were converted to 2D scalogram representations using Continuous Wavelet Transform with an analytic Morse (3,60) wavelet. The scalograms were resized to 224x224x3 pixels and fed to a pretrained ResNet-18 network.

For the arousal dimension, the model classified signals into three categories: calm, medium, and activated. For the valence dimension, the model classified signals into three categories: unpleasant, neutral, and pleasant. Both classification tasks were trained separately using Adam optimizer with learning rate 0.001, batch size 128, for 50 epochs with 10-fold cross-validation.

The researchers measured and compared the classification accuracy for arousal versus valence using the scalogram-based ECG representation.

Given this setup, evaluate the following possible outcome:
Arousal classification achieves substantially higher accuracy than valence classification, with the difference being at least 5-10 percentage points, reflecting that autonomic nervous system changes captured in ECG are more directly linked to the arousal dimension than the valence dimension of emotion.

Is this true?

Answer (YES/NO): YES